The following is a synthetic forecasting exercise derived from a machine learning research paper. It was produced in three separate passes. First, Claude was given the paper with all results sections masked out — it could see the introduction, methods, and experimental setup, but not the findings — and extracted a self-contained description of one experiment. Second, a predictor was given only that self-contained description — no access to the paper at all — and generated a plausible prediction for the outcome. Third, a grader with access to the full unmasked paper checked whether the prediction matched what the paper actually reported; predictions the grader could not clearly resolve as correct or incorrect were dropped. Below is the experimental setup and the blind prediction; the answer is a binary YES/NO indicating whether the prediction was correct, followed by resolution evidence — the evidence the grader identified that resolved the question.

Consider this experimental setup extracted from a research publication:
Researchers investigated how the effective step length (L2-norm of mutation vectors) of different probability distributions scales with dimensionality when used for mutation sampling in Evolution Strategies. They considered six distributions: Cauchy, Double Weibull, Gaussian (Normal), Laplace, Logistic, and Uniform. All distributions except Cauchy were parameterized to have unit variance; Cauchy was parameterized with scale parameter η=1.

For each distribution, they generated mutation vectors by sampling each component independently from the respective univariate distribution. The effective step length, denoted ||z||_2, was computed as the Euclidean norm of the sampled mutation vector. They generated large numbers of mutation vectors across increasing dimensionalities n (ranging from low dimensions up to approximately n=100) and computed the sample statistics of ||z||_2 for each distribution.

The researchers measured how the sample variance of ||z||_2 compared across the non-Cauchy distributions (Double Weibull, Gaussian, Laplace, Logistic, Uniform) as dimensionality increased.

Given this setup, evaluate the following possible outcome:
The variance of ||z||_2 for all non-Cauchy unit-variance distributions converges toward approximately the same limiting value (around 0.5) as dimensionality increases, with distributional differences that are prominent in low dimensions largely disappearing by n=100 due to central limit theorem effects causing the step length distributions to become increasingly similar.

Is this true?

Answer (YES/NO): NO